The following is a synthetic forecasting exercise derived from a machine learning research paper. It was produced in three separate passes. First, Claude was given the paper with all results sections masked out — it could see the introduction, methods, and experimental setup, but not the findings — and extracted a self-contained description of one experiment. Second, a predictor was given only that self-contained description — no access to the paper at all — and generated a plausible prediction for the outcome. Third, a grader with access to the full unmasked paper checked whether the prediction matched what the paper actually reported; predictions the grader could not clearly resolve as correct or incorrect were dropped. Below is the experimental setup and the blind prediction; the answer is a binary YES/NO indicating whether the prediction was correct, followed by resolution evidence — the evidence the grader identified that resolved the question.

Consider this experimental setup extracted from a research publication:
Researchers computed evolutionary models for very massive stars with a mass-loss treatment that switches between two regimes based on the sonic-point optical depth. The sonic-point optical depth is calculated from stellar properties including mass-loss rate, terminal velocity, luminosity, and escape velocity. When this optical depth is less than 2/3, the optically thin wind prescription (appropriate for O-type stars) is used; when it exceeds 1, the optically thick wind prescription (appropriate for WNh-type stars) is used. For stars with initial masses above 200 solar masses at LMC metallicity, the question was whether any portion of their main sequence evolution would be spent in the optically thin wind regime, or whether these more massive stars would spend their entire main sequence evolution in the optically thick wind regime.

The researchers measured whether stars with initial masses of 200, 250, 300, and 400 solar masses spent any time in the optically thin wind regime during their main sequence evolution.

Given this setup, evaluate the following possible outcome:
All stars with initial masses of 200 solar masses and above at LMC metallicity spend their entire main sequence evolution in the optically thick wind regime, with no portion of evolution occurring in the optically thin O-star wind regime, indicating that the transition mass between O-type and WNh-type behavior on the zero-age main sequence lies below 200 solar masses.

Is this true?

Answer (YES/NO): YES